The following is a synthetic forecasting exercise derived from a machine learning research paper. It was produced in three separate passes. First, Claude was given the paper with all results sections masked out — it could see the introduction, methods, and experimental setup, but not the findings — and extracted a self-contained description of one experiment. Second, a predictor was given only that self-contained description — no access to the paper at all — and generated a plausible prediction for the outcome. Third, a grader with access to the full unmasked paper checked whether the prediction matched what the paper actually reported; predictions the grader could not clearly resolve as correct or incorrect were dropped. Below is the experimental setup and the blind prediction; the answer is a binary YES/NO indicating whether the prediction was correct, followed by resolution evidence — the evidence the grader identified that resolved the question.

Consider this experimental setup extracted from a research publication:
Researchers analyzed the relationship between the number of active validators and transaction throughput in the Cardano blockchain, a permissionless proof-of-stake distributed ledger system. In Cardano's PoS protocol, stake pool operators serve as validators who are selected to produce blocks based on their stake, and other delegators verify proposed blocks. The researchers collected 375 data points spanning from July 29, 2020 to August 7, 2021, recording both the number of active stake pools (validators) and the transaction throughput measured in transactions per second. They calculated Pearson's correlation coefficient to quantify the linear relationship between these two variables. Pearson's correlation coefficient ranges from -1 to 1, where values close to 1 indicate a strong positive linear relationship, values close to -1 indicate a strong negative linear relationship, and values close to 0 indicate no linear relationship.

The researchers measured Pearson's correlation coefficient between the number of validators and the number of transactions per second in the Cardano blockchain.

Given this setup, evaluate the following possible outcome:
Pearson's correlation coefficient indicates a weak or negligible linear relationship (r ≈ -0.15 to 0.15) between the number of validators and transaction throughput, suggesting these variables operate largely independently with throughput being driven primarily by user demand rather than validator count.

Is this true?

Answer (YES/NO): NO